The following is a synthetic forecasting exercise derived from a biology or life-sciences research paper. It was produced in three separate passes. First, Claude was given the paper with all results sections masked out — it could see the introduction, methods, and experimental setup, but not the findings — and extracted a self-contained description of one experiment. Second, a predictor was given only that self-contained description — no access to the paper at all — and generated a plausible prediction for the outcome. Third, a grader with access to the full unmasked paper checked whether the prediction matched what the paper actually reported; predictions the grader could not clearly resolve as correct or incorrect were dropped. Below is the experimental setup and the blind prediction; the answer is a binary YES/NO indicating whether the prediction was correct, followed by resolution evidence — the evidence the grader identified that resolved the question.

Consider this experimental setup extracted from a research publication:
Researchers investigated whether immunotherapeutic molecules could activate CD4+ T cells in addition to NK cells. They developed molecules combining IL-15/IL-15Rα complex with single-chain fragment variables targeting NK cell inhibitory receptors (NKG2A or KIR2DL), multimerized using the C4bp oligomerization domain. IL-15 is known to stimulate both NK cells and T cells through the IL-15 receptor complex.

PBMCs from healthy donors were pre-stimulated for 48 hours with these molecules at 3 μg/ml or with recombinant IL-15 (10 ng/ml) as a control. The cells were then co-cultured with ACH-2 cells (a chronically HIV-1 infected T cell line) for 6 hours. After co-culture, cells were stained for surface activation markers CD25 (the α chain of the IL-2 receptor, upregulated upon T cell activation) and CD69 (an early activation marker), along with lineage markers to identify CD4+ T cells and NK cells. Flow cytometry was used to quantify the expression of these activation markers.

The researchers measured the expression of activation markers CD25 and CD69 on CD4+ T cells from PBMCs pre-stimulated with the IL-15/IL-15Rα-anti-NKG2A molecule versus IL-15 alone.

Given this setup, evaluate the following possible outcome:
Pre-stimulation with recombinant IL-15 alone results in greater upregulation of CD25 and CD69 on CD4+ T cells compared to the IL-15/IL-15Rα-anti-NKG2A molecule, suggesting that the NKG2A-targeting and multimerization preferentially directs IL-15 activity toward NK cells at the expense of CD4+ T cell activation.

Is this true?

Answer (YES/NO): NO